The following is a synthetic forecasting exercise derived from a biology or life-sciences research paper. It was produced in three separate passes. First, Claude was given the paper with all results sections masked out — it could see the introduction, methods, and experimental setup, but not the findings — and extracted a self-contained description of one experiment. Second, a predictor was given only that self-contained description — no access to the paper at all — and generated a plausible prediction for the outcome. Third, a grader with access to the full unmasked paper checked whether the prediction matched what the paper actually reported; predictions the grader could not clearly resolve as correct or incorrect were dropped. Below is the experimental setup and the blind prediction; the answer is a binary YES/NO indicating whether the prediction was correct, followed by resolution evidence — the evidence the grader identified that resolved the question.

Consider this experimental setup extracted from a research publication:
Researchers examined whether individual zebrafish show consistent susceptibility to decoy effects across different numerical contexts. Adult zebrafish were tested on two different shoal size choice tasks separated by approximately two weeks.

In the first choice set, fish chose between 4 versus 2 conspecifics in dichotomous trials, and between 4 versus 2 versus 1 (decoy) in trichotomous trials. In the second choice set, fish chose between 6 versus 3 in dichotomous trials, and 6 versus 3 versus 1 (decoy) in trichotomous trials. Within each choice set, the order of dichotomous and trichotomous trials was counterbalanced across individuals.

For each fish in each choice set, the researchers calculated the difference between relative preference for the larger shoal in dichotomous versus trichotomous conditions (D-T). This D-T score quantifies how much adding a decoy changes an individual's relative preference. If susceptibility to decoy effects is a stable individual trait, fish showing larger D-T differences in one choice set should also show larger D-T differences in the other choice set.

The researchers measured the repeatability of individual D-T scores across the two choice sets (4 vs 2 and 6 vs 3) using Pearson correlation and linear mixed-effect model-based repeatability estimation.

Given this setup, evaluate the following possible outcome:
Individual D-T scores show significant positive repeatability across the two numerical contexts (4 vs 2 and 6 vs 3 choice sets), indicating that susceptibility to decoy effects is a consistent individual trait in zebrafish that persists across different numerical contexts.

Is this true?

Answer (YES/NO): NO